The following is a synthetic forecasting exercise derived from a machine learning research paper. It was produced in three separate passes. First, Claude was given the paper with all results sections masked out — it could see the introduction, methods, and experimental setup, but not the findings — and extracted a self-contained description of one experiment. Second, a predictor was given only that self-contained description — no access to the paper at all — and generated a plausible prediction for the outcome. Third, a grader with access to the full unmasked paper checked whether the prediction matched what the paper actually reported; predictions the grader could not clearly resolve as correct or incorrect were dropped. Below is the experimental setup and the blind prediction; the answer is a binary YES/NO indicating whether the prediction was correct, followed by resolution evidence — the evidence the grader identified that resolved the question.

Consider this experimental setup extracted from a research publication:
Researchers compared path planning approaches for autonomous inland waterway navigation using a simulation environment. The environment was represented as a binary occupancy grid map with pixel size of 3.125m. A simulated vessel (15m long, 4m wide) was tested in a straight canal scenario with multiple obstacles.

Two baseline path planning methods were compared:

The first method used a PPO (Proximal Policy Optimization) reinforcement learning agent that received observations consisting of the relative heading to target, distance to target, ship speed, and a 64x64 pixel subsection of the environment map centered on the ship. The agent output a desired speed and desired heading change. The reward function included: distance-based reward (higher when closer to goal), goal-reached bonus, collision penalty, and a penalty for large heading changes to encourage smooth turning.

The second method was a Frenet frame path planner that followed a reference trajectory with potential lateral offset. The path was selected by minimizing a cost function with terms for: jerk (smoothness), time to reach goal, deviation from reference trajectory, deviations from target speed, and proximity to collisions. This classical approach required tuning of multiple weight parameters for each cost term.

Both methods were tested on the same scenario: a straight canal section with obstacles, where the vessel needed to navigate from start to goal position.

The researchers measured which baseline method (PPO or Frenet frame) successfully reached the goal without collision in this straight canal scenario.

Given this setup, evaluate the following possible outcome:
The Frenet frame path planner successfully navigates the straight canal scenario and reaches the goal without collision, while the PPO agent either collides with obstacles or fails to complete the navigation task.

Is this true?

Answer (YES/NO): YES